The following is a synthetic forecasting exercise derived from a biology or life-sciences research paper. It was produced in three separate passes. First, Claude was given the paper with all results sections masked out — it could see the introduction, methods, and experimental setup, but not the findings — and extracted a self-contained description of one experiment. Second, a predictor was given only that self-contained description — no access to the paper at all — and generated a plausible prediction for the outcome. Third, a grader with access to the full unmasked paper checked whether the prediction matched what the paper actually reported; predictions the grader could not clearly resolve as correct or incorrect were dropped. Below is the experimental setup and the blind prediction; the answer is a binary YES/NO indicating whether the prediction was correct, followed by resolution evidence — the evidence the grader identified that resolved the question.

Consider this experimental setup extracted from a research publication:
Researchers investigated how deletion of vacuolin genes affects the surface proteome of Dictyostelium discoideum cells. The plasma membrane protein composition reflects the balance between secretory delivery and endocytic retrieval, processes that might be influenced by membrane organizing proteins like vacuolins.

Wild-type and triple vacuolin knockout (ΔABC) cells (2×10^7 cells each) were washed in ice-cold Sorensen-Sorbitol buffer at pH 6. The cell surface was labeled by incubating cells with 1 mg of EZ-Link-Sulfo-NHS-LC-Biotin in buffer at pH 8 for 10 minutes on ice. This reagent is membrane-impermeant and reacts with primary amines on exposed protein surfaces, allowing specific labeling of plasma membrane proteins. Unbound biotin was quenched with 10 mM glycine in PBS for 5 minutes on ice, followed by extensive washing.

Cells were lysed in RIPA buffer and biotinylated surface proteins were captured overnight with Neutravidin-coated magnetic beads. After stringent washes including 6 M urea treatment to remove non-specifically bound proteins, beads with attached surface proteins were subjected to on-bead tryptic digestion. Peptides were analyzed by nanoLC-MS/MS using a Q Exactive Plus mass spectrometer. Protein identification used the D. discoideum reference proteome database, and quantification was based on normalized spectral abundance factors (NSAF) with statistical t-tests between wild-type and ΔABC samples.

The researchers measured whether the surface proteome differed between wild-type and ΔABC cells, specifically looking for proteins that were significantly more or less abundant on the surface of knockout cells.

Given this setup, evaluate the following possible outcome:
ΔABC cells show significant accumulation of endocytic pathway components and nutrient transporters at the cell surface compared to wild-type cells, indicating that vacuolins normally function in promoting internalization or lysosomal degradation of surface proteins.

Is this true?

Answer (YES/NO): NO